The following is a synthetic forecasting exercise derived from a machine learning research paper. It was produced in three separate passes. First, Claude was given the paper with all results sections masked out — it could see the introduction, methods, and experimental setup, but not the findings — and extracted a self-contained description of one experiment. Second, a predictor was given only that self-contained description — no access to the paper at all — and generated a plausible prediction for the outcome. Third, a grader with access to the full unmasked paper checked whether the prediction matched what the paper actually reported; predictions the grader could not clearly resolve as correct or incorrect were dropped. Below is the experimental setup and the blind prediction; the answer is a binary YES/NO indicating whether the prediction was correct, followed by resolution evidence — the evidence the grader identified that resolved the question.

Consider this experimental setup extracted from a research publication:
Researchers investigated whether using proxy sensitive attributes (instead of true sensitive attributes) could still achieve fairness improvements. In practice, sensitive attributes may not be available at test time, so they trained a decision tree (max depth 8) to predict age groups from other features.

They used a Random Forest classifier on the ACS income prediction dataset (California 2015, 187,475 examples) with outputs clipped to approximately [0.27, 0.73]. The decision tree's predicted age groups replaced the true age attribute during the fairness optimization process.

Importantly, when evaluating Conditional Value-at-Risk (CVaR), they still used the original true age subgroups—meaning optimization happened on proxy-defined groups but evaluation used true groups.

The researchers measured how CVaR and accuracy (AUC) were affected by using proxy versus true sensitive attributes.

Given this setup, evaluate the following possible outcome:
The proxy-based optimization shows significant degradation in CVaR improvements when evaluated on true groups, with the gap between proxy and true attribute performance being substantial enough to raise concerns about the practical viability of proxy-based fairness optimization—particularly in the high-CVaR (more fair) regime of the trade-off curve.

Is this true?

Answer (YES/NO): NO